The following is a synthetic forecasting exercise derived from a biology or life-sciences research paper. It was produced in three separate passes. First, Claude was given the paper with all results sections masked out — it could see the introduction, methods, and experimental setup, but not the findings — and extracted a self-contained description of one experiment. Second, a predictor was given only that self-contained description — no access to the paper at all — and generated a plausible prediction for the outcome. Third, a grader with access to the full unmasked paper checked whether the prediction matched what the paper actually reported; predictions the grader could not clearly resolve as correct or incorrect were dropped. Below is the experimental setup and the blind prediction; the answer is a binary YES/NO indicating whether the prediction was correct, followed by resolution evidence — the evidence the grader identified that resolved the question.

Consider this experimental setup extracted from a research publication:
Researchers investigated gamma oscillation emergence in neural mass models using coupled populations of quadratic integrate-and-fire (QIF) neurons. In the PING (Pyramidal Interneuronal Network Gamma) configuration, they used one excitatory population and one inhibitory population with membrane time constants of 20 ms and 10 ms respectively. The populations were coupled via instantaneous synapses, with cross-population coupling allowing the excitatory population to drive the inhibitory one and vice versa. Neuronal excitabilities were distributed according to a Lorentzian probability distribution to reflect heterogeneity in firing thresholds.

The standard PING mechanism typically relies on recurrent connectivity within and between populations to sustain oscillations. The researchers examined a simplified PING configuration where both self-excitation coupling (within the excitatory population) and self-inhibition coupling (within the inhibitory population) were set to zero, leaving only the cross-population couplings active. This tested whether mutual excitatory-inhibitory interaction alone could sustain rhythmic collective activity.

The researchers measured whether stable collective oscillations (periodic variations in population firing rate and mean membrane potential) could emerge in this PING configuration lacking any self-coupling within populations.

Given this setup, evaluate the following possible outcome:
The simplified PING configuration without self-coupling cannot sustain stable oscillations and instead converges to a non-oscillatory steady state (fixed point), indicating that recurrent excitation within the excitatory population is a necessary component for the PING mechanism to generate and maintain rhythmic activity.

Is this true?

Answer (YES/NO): NO